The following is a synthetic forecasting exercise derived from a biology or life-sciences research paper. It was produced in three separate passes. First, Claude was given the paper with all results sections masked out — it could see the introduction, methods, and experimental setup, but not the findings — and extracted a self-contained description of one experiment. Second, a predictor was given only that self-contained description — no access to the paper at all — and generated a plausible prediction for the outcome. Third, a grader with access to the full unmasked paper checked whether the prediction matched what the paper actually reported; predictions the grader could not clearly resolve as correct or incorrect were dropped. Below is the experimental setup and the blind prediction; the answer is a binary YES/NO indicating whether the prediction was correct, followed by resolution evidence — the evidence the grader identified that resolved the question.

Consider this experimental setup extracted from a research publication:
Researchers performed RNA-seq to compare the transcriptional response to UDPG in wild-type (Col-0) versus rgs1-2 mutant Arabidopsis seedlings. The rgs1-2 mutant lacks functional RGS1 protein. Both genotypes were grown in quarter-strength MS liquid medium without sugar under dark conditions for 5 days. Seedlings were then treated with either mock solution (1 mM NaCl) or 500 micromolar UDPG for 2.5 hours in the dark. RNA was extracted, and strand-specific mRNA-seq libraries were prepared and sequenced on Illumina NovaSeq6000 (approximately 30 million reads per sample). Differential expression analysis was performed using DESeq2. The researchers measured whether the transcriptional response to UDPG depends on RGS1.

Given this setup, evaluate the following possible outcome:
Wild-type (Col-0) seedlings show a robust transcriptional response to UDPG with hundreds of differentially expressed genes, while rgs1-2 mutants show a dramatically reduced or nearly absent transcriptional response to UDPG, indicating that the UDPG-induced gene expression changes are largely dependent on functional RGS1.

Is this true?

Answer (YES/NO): NO